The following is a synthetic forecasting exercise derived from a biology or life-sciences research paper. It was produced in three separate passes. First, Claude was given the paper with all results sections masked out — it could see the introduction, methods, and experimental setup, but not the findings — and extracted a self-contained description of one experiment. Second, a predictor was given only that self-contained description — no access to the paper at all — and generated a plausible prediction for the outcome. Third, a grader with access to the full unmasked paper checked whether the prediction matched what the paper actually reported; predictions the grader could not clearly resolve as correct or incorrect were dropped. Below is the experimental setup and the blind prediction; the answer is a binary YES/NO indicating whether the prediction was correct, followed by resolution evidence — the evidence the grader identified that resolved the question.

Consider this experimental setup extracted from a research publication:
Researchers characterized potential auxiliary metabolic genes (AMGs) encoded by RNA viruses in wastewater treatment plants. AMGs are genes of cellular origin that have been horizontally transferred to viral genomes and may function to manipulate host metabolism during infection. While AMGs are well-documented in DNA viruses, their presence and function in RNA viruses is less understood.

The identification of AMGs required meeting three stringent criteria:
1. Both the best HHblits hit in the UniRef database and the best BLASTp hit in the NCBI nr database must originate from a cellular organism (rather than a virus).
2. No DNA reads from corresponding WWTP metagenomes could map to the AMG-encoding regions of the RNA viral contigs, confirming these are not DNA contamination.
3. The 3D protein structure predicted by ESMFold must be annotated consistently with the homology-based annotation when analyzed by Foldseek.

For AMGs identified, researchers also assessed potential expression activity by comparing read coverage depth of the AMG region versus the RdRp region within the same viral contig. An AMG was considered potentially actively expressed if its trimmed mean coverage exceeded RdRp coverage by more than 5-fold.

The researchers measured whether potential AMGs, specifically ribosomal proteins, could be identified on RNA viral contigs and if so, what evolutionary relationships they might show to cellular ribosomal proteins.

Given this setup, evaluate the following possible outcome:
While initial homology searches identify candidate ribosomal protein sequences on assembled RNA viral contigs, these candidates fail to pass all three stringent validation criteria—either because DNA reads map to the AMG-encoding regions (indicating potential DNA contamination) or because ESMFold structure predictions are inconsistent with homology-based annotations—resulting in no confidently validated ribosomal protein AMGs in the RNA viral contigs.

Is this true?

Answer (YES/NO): NO